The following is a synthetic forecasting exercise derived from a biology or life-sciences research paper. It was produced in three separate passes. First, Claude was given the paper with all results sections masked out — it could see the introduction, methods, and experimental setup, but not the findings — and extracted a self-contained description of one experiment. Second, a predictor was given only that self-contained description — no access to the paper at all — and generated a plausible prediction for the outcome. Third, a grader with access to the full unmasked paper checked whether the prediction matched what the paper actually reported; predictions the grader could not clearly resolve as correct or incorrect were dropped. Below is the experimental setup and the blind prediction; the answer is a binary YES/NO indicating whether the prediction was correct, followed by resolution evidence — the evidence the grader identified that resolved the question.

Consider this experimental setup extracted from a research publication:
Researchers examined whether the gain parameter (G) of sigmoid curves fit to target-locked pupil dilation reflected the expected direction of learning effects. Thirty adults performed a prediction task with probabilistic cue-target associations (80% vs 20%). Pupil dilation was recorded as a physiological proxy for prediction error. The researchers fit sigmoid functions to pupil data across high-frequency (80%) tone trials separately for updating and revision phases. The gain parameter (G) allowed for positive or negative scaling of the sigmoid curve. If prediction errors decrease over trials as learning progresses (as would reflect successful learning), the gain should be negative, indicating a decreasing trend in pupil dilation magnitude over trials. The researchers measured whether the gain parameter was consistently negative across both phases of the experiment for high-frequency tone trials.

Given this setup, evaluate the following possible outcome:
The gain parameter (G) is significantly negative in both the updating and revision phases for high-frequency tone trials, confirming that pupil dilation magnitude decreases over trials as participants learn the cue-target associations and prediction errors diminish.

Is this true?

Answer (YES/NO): NO